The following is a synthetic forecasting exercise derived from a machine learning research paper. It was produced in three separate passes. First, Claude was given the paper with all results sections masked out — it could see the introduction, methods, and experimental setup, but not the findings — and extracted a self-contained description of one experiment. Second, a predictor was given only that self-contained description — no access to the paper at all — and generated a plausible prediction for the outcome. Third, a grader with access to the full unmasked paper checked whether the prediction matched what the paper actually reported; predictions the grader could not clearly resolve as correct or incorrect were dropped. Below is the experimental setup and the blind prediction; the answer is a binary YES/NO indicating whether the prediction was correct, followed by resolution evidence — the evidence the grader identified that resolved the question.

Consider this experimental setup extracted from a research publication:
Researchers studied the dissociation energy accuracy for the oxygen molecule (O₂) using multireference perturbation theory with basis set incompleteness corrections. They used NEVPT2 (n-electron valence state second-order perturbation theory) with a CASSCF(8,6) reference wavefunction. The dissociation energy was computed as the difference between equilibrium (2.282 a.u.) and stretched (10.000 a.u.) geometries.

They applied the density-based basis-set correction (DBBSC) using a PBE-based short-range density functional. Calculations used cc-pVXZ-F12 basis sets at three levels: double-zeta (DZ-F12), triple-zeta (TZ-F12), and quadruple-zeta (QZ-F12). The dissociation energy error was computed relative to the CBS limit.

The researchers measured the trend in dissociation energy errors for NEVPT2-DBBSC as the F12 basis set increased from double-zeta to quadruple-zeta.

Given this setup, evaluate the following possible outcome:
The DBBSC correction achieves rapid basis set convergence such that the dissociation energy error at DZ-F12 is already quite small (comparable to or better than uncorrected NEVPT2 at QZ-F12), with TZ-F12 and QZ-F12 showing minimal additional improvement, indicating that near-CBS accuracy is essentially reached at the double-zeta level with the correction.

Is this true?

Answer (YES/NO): NO